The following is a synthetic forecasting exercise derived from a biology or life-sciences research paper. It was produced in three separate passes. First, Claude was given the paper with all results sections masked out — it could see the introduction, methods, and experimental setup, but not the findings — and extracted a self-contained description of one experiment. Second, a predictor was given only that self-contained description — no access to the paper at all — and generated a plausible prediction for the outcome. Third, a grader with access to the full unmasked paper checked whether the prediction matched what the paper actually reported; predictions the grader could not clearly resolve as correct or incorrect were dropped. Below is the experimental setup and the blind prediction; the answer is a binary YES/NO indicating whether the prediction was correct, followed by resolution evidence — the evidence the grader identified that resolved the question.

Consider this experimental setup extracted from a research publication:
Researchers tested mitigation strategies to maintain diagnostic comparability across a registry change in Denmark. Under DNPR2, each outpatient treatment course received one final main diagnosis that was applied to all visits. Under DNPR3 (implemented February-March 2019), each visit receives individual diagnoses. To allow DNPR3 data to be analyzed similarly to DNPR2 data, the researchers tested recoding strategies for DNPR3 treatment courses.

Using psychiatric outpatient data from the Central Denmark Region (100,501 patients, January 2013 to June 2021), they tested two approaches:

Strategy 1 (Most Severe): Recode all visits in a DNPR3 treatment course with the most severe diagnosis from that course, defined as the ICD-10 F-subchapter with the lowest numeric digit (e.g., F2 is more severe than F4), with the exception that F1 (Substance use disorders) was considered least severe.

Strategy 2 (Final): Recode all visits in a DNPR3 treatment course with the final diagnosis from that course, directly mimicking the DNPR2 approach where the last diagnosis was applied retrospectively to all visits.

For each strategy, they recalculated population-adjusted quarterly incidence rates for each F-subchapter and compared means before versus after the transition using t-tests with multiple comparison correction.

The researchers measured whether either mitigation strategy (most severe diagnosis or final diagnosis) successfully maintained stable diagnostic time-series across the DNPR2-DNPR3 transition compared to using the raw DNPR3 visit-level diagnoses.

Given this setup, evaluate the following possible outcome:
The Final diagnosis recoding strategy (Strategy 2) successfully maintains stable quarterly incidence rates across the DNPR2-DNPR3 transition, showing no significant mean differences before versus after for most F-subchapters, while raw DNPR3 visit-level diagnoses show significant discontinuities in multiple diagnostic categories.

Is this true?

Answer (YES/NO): NO